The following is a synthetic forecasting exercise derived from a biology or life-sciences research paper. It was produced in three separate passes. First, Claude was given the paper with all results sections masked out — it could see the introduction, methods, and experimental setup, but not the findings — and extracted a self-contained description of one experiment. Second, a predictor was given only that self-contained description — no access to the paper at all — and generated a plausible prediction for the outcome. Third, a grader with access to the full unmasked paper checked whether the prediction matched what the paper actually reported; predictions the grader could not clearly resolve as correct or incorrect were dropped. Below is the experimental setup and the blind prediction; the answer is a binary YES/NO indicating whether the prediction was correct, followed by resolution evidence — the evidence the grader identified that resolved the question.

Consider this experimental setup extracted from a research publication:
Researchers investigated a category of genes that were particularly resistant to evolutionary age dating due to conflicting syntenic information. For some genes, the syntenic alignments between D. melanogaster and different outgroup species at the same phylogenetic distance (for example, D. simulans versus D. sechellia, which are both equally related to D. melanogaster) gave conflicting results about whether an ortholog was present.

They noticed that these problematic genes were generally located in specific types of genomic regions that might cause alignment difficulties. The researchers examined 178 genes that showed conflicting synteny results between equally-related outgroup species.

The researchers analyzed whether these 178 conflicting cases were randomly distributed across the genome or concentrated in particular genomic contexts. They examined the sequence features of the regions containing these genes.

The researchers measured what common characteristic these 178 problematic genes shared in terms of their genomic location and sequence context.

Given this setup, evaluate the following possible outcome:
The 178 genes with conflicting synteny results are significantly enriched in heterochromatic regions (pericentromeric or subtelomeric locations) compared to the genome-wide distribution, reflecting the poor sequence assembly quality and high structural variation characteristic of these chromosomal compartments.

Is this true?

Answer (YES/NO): NO